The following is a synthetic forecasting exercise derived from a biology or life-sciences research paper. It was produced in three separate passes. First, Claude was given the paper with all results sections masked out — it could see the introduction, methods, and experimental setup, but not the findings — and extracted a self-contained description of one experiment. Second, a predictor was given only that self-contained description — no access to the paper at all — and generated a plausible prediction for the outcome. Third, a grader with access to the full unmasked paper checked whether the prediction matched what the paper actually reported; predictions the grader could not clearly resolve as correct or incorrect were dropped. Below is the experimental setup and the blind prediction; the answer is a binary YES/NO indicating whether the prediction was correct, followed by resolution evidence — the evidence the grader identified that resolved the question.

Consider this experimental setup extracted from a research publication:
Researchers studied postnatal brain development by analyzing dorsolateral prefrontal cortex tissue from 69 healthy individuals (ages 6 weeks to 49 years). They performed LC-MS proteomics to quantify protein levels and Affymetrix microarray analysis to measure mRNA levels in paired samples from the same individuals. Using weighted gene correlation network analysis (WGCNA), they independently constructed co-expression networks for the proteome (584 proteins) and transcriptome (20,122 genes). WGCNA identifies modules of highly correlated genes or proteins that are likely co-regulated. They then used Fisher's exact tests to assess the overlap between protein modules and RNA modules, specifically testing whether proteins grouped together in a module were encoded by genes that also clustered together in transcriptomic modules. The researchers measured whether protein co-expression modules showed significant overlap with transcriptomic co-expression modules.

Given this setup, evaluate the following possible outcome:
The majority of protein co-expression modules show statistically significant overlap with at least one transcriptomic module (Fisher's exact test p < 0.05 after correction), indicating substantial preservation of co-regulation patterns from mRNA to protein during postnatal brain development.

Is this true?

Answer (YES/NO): YES